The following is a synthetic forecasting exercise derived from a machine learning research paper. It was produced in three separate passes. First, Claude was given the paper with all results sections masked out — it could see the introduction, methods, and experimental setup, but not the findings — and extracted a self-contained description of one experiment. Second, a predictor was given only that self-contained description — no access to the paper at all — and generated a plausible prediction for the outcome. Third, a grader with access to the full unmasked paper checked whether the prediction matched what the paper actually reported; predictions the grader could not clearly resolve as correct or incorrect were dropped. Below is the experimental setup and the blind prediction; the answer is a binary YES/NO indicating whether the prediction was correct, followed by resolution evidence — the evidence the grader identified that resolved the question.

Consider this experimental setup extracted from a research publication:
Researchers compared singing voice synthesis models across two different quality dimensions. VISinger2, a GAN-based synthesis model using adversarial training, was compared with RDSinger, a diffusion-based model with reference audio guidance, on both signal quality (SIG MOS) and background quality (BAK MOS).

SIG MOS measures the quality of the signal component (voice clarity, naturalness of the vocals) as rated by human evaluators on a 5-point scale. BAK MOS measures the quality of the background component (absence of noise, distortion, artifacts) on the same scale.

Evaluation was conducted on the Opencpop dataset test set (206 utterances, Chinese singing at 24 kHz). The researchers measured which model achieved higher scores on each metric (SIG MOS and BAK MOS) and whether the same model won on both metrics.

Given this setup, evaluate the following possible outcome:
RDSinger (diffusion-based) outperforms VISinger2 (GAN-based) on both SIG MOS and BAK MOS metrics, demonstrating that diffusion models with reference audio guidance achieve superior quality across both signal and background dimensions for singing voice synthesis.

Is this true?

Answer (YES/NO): NO